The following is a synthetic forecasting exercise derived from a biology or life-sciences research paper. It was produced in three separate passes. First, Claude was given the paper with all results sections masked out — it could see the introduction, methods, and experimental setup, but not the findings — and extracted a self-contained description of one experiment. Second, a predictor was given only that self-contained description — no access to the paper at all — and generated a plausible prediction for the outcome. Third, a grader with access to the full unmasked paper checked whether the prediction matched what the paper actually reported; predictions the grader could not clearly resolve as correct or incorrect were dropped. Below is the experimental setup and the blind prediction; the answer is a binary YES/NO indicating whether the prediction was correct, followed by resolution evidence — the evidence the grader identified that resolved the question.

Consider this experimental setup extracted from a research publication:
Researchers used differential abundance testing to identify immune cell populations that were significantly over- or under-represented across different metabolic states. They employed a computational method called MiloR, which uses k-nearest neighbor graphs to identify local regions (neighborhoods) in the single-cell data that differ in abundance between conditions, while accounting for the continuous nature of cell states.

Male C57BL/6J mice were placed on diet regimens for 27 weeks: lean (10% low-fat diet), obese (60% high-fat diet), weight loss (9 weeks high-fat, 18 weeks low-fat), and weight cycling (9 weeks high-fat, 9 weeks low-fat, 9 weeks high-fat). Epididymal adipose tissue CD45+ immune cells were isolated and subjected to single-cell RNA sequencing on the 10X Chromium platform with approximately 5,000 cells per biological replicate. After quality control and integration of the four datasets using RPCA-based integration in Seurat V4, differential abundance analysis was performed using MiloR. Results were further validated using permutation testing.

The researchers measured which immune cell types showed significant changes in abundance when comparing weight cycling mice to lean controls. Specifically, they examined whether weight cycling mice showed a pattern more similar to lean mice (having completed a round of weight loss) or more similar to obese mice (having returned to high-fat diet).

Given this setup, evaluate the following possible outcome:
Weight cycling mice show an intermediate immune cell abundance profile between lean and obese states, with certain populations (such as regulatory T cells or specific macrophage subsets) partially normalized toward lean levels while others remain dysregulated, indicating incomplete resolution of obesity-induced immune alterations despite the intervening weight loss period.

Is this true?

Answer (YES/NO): NO